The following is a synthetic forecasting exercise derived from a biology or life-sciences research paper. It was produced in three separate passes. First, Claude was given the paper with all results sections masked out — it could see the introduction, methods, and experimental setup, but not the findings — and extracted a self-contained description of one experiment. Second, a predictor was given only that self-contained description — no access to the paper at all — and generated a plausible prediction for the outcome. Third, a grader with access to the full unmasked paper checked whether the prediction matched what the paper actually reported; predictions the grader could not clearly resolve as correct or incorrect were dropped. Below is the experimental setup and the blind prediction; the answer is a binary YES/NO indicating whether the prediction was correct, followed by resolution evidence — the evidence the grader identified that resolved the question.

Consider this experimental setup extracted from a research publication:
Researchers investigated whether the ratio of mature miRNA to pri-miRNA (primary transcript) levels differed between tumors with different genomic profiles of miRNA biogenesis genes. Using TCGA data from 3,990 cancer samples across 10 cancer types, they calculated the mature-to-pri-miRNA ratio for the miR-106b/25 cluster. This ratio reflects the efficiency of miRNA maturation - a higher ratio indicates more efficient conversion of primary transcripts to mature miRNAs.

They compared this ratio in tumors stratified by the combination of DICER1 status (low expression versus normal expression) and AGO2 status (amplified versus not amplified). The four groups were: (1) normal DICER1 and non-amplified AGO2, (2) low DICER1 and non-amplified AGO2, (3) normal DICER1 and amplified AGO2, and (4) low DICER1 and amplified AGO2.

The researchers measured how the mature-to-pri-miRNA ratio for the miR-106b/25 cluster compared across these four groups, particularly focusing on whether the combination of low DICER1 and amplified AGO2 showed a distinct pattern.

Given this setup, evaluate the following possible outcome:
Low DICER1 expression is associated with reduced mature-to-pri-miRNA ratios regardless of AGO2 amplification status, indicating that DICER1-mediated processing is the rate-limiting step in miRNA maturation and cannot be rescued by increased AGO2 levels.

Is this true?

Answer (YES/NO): NO